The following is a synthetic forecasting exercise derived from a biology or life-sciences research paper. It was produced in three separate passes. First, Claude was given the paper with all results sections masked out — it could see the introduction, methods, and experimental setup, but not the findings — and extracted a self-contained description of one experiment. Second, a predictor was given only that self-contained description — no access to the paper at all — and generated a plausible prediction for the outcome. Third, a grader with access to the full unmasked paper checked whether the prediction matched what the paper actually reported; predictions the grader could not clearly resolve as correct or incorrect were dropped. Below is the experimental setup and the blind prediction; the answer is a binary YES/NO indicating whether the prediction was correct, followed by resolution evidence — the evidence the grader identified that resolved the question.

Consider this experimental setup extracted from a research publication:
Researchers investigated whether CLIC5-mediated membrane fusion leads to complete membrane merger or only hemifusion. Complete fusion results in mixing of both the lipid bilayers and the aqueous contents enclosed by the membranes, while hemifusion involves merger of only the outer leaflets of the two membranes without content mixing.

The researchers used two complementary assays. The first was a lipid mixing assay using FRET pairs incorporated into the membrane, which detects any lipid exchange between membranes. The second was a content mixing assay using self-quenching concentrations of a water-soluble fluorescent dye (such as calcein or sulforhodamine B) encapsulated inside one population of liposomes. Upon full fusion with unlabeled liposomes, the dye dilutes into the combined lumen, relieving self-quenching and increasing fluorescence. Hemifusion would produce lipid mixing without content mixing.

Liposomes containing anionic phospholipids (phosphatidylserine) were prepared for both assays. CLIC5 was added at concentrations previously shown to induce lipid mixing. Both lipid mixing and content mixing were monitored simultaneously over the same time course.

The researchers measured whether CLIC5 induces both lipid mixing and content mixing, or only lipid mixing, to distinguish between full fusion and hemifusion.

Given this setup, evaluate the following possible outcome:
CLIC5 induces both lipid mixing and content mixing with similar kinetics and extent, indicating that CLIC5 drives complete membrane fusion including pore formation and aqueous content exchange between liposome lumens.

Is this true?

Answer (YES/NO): YES